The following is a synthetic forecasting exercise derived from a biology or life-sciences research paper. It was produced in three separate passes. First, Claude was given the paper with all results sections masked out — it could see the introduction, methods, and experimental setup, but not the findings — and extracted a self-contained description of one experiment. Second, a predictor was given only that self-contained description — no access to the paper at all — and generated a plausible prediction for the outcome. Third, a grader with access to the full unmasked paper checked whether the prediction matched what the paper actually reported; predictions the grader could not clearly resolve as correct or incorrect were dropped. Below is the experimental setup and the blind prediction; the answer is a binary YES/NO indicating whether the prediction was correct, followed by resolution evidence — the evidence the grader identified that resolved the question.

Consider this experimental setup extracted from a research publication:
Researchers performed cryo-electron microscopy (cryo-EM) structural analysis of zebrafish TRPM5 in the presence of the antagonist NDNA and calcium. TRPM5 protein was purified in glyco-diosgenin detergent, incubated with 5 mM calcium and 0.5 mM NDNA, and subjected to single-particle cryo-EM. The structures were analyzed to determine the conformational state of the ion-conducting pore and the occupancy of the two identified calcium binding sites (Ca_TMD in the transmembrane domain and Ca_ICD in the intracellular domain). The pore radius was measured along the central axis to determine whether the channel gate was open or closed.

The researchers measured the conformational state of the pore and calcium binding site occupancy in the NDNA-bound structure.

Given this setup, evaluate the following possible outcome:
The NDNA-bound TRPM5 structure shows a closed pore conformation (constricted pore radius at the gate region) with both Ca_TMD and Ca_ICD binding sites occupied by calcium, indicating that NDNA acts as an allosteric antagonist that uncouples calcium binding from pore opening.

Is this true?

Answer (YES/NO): YES